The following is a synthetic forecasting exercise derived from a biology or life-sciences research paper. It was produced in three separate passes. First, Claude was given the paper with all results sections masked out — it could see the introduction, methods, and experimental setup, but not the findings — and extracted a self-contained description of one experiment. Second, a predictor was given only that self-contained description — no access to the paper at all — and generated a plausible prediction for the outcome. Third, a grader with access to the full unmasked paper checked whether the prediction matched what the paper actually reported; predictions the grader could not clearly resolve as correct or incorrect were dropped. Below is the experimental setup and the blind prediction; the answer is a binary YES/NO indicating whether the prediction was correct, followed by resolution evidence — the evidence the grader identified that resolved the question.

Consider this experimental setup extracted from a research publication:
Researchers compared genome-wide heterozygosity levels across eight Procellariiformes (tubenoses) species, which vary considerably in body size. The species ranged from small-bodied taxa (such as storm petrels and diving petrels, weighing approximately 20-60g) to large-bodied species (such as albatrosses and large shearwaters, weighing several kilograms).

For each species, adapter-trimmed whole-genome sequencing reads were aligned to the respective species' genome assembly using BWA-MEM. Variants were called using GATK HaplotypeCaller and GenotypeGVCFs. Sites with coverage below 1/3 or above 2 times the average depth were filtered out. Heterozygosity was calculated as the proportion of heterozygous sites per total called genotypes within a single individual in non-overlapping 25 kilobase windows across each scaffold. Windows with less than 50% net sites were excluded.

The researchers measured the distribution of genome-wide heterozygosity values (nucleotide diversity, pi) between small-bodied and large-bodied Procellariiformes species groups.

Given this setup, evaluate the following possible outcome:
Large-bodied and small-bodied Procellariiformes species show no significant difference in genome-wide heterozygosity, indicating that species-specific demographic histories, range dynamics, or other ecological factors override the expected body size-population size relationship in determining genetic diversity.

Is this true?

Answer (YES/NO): NO